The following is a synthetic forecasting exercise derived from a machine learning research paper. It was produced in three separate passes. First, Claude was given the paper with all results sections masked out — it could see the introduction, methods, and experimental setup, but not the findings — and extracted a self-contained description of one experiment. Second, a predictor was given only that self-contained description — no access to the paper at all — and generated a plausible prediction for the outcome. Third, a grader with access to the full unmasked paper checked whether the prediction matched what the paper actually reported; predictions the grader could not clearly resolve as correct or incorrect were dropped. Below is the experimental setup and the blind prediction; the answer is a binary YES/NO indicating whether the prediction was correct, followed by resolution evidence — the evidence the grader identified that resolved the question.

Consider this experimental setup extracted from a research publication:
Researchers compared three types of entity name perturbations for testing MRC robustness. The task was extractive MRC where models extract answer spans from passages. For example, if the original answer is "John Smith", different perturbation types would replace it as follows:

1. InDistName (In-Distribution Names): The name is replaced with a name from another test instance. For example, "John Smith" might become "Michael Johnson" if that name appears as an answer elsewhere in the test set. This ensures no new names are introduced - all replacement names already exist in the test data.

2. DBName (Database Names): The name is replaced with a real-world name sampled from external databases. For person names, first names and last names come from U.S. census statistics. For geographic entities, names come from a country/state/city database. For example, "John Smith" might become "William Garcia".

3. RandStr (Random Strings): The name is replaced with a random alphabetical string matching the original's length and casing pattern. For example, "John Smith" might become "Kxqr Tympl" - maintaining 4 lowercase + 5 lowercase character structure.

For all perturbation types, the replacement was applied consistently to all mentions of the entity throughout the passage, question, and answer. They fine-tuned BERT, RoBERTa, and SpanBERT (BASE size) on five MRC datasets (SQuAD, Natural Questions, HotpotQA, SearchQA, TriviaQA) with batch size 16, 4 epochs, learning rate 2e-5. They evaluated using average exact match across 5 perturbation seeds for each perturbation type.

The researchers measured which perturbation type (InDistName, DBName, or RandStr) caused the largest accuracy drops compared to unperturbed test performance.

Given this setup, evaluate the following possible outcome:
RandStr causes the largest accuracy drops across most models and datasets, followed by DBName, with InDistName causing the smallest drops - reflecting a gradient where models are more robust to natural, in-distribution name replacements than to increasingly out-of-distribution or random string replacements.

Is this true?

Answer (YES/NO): YES